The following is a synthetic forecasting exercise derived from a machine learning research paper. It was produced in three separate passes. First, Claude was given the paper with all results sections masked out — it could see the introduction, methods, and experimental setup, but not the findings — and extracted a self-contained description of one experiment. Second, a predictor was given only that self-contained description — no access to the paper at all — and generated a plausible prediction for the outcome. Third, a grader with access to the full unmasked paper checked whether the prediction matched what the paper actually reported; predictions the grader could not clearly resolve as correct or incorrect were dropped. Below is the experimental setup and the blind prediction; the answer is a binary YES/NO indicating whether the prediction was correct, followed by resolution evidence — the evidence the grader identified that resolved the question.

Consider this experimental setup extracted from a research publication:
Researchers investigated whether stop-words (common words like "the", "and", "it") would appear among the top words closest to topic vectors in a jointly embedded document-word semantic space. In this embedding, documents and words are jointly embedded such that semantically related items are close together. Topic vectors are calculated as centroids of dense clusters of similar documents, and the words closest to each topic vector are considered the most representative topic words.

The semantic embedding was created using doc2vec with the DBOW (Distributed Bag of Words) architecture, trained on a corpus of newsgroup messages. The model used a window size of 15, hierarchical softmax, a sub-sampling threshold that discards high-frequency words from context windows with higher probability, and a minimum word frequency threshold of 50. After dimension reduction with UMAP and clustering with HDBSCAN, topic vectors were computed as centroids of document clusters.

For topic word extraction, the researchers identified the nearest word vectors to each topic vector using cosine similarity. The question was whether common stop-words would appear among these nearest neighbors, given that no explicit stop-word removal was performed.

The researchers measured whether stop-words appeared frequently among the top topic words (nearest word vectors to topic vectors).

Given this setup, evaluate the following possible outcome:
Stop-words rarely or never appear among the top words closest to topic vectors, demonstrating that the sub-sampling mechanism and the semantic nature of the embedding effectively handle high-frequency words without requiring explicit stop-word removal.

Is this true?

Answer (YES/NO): YES